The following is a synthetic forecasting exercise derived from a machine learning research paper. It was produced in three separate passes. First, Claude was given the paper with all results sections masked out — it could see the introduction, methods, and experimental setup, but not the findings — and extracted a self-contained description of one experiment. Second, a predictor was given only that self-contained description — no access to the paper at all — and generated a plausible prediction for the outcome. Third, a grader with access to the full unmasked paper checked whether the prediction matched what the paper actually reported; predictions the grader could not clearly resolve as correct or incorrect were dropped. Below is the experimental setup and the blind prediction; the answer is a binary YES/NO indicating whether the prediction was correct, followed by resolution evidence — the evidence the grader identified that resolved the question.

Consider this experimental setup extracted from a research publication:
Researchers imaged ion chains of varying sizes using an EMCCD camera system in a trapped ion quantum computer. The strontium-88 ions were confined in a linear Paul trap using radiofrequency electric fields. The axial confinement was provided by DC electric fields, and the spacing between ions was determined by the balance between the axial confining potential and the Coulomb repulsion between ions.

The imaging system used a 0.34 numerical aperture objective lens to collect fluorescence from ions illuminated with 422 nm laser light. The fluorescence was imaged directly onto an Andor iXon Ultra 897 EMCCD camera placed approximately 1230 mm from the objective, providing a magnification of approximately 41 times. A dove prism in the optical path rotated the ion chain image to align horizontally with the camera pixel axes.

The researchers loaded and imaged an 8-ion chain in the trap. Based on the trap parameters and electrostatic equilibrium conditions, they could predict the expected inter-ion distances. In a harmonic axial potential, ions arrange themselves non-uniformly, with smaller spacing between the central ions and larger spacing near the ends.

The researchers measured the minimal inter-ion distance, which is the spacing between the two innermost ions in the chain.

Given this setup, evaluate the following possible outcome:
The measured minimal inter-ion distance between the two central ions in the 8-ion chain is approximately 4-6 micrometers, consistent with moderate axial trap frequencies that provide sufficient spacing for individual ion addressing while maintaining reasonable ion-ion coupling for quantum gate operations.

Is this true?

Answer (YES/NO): NO